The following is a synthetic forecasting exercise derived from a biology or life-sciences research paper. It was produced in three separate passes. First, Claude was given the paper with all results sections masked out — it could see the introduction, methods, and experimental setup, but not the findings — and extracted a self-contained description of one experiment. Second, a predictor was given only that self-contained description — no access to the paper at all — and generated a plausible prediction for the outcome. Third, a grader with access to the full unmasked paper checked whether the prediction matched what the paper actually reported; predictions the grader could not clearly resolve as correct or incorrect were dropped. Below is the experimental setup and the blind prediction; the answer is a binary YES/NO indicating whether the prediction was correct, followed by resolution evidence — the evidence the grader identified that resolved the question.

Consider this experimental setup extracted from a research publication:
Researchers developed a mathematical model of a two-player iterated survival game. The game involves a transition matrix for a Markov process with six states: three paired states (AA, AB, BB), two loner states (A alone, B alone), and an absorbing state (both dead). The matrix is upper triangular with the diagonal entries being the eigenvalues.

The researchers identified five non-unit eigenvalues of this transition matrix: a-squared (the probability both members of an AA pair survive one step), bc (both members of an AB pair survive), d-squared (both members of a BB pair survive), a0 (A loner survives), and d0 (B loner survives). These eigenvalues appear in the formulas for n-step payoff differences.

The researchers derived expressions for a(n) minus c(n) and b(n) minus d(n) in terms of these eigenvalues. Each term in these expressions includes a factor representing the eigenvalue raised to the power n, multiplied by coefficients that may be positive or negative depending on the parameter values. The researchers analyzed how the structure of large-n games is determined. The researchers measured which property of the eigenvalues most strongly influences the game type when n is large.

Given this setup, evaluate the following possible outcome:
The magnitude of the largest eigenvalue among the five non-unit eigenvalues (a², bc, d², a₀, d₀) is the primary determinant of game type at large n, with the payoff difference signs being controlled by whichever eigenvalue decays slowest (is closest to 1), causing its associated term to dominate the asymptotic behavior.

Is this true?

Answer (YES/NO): YES